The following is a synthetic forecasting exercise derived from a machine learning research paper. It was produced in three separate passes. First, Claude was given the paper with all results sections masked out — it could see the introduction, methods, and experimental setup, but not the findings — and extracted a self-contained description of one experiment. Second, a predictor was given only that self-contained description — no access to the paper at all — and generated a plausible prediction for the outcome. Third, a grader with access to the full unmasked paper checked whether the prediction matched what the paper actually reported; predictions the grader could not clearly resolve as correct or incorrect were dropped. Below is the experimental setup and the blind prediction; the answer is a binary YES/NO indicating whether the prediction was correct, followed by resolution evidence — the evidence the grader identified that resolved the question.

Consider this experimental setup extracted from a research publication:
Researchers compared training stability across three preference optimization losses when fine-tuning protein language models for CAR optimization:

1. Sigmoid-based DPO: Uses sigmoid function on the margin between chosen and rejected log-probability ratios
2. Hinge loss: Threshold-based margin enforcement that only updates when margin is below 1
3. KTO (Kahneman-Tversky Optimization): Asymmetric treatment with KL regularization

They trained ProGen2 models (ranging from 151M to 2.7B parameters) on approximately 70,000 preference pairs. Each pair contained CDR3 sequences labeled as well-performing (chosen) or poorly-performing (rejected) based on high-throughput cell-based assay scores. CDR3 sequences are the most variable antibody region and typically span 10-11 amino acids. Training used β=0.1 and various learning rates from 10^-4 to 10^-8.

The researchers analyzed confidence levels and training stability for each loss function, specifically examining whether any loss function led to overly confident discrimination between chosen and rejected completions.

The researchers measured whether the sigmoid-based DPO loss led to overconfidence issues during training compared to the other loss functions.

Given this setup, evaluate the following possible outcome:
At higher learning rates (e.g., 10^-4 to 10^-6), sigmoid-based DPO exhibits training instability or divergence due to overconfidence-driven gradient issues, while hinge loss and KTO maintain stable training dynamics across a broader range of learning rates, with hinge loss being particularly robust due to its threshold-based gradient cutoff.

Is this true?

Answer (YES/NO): NO